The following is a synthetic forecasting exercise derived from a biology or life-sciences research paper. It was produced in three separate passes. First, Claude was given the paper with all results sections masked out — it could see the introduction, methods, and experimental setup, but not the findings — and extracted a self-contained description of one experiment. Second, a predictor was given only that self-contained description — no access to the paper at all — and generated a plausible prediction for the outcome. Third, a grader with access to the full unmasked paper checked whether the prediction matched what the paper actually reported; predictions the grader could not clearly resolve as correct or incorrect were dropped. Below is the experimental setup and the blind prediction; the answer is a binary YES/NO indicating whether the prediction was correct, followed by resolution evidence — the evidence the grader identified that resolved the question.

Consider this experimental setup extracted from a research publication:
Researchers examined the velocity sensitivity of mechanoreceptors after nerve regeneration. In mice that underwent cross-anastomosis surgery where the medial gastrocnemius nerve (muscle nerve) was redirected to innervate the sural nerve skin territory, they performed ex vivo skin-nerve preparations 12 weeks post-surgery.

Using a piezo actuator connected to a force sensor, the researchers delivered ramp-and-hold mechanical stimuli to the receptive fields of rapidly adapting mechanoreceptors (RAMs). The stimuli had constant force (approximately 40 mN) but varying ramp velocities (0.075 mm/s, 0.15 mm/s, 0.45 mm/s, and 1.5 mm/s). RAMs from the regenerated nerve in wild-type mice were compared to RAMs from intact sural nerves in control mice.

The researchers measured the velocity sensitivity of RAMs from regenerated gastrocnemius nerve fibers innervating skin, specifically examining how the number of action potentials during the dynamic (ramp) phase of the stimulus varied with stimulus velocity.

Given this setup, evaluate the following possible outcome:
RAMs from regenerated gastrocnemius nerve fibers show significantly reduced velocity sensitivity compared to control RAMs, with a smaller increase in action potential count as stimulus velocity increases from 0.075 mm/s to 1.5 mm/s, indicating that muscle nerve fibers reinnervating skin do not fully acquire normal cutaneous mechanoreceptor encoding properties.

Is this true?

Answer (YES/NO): NO